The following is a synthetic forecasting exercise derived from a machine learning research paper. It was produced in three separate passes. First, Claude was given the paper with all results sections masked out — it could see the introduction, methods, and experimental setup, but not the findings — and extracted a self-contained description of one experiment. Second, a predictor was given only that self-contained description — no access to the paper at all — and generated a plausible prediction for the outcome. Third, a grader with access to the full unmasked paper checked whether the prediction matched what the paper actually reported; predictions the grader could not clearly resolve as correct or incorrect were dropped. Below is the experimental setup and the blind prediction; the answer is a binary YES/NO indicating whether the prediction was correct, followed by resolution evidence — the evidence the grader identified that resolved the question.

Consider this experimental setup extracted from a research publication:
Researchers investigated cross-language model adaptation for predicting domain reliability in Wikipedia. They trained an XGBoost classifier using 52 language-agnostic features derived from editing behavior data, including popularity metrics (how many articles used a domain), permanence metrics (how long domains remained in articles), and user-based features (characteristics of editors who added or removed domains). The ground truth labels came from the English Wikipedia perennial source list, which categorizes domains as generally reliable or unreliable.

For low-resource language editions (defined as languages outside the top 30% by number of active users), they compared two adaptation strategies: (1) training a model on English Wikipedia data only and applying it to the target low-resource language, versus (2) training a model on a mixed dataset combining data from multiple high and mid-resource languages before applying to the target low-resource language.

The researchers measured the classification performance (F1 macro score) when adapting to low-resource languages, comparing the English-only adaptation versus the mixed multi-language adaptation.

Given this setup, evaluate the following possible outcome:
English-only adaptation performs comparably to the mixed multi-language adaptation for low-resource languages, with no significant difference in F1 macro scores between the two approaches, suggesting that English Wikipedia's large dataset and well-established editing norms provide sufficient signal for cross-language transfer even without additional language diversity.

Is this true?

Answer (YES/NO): NO